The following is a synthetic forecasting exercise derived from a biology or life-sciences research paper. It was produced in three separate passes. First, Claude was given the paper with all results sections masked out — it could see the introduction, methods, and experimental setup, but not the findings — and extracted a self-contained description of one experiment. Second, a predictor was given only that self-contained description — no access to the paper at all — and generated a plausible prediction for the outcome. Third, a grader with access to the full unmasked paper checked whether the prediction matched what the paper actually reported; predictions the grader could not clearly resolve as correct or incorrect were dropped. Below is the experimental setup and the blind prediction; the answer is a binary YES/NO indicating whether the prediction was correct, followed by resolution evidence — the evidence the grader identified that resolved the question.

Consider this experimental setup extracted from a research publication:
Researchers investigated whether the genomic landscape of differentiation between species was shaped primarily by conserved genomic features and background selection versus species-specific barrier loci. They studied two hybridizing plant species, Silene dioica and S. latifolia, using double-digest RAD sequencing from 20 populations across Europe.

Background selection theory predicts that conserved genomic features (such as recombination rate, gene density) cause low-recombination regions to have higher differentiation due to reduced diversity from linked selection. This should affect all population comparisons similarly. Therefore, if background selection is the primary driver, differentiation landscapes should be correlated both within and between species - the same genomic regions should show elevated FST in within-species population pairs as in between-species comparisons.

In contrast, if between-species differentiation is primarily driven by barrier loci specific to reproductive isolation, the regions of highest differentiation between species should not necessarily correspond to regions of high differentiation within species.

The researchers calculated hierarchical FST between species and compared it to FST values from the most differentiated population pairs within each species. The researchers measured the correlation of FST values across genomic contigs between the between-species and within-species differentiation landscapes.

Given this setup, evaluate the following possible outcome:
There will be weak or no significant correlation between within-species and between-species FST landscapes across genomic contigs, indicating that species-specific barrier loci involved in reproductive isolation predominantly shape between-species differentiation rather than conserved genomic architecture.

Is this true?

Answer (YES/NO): YES